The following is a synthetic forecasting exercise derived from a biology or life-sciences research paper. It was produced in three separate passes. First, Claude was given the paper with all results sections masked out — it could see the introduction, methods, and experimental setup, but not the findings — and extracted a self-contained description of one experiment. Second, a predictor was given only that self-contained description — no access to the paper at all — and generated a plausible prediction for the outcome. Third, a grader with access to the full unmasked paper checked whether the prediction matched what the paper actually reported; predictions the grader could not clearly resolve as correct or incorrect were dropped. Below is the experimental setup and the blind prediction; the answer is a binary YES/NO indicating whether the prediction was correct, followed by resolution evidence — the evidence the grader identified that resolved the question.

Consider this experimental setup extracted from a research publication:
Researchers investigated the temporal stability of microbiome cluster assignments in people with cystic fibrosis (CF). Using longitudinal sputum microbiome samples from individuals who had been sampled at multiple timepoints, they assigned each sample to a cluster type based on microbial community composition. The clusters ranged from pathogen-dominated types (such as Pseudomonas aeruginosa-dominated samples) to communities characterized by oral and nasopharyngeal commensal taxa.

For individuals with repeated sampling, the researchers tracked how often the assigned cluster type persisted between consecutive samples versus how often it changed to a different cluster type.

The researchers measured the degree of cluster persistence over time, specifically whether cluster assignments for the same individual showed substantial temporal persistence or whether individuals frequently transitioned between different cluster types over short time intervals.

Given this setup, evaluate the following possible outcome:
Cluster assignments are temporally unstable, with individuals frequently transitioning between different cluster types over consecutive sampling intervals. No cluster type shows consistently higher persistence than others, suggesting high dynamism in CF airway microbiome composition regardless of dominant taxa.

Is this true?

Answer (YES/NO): NO